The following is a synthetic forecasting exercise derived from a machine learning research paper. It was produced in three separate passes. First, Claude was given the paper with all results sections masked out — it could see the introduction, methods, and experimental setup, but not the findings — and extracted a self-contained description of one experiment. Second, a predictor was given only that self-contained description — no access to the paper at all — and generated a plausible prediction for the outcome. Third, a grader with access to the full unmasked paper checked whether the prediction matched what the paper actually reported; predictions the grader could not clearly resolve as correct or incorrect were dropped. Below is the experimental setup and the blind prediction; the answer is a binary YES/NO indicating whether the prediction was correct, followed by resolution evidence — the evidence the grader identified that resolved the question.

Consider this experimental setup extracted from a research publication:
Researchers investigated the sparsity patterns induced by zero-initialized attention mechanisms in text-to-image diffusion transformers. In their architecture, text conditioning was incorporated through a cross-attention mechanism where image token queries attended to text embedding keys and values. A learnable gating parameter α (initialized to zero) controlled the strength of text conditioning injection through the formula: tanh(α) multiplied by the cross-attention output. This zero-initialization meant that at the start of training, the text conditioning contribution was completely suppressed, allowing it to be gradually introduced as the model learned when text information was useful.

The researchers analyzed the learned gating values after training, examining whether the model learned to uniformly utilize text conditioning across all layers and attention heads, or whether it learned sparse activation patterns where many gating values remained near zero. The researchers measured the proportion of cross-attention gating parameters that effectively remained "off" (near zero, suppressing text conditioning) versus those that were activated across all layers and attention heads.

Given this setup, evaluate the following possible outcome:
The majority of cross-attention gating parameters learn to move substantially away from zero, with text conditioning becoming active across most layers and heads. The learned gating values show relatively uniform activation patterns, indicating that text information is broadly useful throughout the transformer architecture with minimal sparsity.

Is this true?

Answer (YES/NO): NO